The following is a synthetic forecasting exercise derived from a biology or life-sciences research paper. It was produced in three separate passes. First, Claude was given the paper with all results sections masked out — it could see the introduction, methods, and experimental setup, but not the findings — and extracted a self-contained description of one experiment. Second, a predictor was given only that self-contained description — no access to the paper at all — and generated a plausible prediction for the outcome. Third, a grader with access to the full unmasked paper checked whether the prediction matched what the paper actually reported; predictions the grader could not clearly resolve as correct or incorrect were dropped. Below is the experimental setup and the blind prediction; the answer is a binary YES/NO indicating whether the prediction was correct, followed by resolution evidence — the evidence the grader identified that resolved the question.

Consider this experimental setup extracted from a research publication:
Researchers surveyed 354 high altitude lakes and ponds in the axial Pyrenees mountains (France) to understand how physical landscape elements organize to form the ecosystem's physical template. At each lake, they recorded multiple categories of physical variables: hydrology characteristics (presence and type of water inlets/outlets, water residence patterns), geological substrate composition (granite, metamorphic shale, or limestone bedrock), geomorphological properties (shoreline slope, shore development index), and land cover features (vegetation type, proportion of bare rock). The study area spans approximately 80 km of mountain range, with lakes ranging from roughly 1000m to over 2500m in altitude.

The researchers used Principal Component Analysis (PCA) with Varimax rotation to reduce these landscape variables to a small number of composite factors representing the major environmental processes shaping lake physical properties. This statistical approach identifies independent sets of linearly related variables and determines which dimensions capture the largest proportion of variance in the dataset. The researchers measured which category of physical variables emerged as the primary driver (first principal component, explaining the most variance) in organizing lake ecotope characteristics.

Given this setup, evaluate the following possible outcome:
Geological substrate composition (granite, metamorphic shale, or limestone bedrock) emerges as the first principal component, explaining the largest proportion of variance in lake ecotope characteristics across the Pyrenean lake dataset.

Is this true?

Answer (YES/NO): NO